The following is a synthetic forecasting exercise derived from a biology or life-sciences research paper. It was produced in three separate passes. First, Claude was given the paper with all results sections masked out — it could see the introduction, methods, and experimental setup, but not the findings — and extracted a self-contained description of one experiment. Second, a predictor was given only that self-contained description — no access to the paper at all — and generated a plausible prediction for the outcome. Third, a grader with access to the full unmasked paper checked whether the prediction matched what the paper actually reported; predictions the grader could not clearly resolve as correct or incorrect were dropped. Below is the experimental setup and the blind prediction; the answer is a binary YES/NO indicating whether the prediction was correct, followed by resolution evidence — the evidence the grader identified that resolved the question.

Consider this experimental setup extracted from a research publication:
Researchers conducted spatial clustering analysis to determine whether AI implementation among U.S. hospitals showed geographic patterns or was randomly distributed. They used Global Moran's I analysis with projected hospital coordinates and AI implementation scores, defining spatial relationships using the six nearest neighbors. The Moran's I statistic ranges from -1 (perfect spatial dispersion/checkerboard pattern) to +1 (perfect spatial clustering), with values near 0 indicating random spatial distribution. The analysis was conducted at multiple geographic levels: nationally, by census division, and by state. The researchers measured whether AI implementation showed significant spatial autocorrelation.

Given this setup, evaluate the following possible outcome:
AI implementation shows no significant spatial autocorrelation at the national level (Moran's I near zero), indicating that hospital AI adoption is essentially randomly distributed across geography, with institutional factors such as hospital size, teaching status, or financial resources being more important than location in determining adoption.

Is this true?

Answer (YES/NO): NO